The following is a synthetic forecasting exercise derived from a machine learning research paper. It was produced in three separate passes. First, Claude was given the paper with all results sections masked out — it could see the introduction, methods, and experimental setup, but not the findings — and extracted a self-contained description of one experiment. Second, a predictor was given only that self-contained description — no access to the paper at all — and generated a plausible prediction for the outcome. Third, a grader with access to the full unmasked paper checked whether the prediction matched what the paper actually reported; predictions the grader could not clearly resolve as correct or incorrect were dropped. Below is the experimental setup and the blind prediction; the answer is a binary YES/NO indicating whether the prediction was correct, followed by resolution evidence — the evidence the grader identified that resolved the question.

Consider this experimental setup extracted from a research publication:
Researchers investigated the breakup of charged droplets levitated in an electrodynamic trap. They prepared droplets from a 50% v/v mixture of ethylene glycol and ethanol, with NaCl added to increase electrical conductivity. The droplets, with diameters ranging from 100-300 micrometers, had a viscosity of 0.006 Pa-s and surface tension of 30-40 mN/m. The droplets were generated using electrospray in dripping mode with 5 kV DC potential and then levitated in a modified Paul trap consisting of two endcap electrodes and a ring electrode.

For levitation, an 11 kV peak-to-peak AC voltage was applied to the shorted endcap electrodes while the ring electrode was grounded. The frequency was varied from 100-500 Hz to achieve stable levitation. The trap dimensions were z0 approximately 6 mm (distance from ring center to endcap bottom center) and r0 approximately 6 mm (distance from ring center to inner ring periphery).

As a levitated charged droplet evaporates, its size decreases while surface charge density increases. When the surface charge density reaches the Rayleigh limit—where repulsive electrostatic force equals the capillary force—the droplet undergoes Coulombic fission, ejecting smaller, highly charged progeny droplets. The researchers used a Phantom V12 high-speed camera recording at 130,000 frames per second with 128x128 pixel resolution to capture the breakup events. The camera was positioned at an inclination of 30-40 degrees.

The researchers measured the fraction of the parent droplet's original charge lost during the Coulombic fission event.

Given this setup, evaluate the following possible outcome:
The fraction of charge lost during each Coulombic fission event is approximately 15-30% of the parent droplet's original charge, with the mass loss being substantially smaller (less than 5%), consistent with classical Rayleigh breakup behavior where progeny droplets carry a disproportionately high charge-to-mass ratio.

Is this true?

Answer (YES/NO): NO